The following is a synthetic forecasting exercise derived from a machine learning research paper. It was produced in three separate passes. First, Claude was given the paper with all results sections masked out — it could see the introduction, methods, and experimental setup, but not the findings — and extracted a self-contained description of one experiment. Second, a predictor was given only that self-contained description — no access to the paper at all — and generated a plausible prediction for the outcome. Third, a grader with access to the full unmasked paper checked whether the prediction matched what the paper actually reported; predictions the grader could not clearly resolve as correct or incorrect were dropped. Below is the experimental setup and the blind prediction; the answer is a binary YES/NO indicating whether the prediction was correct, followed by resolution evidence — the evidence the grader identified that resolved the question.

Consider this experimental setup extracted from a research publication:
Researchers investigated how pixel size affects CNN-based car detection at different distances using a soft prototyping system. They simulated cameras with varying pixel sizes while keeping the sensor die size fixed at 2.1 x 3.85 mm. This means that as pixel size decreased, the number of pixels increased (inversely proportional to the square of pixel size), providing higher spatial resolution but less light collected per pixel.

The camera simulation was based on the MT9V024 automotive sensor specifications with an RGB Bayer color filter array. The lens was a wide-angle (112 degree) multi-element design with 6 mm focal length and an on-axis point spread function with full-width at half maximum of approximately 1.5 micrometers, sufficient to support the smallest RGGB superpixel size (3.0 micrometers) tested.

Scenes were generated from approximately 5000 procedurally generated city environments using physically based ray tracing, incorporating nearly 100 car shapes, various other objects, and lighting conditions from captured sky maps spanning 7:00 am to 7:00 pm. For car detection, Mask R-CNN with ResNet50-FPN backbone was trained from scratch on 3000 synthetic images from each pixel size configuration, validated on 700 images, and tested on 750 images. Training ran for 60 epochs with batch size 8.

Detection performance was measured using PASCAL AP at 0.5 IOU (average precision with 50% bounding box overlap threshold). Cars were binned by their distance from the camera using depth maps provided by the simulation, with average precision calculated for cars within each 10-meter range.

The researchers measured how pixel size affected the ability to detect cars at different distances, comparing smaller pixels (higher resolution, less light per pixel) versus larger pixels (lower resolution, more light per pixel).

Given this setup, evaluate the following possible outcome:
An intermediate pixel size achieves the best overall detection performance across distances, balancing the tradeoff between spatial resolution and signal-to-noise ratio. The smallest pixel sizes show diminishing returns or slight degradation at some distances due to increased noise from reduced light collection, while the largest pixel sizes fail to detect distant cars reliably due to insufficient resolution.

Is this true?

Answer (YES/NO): NO